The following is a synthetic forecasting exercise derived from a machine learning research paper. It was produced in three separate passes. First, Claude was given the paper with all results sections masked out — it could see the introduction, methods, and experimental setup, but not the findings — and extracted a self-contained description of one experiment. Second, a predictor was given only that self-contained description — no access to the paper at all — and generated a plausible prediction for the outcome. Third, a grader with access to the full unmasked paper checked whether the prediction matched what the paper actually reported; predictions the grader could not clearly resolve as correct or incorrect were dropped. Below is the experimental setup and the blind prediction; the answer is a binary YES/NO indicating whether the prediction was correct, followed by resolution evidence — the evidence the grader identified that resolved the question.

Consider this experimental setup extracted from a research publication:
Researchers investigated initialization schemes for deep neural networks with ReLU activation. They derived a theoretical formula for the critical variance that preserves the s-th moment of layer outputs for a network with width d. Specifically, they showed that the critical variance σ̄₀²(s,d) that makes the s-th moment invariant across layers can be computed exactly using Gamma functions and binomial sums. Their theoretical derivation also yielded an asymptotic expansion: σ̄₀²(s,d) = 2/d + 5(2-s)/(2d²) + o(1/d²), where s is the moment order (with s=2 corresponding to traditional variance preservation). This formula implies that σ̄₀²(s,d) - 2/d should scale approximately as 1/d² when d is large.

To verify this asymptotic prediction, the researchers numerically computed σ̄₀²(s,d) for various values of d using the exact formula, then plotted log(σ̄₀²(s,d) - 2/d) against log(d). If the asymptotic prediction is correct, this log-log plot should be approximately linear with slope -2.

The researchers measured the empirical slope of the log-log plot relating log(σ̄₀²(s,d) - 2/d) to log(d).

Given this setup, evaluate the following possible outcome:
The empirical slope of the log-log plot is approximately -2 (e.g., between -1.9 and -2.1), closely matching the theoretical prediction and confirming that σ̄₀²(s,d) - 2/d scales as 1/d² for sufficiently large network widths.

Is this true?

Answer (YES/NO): YES